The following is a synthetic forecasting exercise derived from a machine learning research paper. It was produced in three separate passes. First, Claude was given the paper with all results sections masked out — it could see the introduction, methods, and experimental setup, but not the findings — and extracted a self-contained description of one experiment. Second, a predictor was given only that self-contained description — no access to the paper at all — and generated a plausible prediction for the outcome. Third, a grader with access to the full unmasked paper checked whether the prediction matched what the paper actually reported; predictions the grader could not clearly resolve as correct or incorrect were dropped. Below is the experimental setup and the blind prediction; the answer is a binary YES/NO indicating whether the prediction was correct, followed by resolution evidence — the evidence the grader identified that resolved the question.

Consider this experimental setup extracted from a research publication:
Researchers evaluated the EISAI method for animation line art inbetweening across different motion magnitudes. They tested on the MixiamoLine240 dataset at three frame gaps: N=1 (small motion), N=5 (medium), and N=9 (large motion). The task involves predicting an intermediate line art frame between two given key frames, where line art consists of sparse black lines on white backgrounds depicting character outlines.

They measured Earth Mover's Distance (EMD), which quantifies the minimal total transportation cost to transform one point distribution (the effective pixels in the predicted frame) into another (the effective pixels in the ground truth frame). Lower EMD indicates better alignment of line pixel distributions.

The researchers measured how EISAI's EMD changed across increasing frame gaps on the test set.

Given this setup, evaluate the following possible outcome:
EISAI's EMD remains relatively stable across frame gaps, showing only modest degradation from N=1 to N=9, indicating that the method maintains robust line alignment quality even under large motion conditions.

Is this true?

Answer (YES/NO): NO